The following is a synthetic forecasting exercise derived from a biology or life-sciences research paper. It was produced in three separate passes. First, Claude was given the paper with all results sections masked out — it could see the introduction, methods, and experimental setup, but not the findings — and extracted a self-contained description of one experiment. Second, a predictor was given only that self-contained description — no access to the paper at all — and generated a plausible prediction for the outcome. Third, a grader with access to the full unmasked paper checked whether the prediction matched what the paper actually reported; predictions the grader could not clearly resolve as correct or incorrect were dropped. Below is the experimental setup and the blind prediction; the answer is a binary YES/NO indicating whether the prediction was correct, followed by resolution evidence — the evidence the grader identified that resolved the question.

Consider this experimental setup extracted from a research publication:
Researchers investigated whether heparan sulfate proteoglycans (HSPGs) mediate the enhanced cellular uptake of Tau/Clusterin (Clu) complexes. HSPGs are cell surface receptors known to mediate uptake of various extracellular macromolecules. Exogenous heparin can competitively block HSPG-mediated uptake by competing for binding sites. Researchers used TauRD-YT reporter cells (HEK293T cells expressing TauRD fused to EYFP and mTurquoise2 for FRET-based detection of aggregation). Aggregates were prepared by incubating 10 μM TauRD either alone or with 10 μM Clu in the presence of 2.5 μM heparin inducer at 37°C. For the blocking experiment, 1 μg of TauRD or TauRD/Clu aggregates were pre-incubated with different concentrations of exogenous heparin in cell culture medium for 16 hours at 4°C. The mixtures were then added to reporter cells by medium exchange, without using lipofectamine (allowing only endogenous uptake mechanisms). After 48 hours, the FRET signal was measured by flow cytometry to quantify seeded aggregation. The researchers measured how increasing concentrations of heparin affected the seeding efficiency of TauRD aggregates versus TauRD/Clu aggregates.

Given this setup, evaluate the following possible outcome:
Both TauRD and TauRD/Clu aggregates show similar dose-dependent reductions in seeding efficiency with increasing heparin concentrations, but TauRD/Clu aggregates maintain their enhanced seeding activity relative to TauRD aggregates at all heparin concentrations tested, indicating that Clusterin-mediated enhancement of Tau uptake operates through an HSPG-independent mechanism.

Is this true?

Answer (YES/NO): NO